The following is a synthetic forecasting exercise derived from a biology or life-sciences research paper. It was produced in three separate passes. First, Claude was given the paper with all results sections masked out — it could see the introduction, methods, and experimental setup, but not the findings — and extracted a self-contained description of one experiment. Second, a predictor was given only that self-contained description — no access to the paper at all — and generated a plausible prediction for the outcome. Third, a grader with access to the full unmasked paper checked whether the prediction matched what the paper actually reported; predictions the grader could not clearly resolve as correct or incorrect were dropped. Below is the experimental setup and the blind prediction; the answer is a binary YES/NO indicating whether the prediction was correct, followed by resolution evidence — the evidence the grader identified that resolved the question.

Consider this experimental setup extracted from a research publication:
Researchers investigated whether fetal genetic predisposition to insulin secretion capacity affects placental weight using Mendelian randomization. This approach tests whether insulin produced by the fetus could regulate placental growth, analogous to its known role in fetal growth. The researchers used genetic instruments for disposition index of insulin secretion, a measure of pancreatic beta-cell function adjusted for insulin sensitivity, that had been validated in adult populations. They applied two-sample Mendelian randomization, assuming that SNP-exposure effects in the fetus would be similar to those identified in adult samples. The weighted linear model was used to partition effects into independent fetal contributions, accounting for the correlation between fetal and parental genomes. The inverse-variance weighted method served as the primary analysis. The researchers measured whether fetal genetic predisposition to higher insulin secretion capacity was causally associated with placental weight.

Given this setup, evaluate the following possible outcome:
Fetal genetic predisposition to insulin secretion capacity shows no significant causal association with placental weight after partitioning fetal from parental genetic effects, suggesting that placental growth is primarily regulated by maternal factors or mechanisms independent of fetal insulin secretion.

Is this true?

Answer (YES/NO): NO